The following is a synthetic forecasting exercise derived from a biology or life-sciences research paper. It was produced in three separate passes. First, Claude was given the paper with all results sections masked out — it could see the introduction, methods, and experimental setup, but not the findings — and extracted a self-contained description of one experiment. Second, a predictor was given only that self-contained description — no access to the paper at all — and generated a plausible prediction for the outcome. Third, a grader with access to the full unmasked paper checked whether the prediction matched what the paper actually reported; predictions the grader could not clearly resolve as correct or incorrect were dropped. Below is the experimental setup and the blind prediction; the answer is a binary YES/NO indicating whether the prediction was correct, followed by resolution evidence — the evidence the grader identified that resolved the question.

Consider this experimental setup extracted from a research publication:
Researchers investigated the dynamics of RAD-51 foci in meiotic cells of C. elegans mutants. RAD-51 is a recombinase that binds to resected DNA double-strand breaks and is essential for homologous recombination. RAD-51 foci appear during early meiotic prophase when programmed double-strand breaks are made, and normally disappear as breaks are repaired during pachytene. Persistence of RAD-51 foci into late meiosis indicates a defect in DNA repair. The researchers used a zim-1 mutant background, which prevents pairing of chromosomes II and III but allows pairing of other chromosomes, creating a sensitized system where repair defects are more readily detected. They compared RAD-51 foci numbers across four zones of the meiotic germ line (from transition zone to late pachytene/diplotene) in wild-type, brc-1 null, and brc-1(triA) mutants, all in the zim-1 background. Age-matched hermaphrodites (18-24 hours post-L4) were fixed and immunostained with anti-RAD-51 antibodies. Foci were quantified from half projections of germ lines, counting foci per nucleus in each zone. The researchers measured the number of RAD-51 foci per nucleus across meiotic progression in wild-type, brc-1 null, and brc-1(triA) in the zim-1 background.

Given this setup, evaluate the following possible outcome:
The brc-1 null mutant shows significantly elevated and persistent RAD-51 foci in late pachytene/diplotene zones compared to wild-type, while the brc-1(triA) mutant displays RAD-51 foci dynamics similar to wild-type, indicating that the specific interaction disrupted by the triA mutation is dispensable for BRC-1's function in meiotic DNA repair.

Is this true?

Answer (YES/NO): NO